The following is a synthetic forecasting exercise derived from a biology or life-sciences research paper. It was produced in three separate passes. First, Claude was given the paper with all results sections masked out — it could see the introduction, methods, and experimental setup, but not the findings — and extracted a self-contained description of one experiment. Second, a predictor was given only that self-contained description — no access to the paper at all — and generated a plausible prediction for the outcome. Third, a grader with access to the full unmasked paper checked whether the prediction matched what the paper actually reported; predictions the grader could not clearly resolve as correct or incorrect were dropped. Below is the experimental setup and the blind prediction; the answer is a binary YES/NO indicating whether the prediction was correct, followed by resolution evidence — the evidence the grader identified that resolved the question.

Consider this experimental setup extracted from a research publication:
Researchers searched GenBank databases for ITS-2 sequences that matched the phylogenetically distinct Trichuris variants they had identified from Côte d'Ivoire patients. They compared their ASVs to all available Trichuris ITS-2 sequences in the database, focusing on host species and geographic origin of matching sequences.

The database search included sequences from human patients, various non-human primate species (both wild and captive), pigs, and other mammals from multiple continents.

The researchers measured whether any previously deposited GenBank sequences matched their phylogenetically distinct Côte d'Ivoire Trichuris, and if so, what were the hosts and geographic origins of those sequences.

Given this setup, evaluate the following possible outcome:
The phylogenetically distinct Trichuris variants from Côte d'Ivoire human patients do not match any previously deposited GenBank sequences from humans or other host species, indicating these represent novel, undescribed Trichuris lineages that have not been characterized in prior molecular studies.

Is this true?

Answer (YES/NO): NO